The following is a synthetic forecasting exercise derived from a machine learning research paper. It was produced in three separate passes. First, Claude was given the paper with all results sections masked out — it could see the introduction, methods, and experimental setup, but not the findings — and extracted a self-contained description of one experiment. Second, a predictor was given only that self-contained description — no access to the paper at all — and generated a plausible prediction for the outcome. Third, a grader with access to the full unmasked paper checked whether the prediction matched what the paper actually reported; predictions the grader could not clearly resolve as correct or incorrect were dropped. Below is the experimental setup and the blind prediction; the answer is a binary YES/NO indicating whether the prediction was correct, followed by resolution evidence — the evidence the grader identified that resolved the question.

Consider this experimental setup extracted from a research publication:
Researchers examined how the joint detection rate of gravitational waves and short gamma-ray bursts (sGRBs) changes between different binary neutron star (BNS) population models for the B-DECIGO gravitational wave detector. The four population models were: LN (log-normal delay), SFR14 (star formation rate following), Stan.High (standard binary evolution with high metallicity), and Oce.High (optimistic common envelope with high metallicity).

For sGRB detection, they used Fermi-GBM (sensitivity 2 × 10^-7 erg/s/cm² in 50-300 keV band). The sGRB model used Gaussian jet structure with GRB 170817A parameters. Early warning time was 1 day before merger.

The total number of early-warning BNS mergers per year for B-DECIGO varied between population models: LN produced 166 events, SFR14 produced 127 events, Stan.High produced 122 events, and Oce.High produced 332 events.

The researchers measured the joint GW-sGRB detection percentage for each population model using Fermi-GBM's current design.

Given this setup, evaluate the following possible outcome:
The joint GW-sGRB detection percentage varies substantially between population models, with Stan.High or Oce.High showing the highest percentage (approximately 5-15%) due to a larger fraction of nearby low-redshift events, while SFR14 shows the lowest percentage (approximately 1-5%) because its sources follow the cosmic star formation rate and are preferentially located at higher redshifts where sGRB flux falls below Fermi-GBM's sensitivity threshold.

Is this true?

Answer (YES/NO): NO